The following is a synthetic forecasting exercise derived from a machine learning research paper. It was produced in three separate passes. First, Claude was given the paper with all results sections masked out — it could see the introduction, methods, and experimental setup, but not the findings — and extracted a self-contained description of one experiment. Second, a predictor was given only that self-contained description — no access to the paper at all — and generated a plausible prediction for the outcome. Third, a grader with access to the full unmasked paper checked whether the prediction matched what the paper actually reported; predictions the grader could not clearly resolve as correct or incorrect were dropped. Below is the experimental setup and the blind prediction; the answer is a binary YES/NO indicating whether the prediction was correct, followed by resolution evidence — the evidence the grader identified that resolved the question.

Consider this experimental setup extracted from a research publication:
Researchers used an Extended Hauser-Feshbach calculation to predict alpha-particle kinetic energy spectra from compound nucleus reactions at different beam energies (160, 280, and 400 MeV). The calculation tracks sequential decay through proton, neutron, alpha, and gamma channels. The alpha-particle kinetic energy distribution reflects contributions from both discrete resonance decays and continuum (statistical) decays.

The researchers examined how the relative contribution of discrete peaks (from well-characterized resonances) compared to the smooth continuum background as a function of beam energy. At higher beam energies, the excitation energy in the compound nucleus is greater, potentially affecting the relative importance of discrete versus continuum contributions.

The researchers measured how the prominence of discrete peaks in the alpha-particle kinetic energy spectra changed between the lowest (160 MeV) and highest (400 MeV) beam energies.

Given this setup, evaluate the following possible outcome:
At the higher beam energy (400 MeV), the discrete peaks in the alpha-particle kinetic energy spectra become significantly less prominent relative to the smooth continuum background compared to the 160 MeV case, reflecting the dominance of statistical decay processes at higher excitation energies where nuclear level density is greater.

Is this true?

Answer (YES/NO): YES